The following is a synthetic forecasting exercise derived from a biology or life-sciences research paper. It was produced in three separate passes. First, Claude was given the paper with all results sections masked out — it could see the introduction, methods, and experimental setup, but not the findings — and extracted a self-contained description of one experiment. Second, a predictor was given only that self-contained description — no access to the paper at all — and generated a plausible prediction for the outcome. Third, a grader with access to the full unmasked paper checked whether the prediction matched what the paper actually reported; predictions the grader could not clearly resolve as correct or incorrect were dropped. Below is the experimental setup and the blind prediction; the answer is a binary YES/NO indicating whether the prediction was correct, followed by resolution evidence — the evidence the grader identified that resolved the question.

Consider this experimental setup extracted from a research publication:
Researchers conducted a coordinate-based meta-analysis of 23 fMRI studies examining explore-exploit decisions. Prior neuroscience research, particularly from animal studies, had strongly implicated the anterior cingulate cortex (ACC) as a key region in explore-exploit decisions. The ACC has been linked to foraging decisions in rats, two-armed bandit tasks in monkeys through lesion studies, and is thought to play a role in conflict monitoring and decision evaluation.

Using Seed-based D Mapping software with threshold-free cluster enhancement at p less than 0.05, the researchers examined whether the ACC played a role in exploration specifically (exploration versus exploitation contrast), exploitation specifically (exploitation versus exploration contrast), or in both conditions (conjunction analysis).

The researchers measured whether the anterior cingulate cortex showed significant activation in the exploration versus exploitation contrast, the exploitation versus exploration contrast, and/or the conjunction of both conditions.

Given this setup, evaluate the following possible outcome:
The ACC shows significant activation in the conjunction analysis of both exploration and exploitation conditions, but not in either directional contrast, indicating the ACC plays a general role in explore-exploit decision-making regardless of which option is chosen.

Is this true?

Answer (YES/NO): NO